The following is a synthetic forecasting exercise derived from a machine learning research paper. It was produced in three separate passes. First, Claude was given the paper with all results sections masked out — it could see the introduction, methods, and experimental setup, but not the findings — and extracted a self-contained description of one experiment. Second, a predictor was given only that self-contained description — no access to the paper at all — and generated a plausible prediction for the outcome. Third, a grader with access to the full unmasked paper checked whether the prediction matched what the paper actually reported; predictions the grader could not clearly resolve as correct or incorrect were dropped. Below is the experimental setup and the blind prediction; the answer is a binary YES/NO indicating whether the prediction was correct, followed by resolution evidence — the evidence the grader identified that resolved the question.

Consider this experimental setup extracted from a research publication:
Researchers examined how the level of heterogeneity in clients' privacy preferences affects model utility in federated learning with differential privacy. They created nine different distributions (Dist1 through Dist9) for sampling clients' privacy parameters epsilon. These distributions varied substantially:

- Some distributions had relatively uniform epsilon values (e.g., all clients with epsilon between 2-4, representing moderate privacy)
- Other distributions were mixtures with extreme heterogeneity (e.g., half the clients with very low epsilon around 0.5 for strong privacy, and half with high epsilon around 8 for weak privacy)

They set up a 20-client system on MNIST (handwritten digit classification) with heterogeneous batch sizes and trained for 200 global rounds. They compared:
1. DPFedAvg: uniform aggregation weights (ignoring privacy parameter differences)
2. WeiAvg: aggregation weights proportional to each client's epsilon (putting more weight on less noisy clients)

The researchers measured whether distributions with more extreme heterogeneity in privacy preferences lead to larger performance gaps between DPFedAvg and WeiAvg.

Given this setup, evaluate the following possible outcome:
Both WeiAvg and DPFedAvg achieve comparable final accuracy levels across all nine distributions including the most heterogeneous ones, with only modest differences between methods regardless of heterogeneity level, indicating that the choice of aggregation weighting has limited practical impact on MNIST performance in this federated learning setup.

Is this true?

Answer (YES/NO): NO